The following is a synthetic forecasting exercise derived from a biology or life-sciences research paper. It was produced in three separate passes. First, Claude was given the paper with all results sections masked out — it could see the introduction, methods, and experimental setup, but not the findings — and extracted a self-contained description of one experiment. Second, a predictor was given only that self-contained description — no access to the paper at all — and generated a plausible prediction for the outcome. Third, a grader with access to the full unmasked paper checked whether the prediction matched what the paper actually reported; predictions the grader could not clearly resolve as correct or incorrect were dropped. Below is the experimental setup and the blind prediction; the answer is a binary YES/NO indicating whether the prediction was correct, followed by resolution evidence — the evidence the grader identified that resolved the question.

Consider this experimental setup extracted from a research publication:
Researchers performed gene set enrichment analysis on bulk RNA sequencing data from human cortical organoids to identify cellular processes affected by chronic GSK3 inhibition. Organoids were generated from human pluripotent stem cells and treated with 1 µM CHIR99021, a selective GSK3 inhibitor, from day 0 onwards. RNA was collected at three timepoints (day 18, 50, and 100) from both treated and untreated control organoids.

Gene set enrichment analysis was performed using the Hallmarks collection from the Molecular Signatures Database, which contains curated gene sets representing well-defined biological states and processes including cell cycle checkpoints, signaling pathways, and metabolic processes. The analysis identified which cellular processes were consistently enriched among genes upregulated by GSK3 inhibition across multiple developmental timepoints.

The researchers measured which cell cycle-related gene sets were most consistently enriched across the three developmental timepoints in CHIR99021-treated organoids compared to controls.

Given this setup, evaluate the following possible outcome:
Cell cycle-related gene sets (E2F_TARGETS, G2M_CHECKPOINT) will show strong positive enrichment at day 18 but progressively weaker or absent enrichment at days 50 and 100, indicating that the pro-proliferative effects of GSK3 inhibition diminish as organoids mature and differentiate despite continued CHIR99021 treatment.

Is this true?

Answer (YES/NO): NO